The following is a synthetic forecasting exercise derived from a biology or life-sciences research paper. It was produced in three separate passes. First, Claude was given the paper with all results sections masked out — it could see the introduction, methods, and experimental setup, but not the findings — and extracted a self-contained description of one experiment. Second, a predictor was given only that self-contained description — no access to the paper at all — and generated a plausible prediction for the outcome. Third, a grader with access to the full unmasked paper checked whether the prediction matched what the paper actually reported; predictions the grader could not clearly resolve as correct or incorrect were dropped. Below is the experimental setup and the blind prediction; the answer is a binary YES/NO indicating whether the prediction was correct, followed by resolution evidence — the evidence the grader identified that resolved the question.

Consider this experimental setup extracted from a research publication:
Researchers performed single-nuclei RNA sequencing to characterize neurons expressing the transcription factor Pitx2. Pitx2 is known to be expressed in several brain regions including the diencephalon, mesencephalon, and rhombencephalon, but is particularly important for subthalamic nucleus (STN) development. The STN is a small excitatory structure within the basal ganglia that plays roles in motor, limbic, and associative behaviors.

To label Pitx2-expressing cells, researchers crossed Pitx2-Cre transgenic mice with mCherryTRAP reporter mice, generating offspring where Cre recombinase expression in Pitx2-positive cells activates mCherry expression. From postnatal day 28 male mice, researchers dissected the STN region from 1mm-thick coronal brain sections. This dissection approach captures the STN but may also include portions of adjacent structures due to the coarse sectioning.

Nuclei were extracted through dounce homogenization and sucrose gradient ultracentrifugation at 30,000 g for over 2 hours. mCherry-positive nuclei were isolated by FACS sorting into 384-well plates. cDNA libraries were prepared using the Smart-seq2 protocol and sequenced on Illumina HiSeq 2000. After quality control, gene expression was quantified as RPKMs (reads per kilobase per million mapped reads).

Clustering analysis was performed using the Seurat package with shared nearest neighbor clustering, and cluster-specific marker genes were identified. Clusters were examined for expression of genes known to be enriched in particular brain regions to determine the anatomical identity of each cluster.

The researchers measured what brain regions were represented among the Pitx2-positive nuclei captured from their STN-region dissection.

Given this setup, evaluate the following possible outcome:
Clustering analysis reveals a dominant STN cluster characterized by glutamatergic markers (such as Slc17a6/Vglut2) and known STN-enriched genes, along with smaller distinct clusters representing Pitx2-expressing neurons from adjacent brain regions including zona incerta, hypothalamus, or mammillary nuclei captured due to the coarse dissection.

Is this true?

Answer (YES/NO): NO